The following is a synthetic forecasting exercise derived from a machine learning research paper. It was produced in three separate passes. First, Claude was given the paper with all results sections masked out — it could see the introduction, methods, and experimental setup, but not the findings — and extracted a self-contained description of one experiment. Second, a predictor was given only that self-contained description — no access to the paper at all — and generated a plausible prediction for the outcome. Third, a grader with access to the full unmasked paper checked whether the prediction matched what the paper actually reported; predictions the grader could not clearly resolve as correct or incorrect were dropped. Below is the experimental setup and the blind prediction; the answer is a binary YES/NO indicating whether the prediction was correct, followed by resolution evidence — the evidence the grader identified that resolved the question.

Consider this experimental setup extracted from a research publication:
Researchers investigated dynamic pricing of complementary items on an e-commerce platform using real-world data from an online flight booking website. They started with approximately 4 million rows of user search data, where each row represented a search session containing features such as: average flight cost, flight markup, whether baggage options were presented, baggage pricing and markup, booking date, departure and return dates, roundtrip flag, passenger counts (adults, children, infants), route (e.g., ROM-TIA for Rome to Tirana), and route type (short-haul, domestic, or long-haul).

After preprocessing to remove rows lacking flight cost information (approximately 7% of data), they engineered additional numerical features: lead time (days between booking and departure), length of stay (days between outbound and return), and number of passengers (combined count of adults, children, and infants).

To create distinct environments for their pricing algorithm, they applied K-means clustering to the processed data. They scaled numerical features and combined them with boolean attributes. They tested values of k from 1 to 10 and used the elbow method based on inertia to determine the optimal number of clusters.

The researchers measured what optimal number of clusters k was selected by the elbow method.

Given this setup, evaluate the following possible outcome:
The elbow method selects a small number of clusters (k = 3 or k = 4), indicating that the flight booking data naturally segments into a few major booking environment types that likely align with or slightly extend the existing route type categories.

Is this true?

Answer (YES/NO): NO